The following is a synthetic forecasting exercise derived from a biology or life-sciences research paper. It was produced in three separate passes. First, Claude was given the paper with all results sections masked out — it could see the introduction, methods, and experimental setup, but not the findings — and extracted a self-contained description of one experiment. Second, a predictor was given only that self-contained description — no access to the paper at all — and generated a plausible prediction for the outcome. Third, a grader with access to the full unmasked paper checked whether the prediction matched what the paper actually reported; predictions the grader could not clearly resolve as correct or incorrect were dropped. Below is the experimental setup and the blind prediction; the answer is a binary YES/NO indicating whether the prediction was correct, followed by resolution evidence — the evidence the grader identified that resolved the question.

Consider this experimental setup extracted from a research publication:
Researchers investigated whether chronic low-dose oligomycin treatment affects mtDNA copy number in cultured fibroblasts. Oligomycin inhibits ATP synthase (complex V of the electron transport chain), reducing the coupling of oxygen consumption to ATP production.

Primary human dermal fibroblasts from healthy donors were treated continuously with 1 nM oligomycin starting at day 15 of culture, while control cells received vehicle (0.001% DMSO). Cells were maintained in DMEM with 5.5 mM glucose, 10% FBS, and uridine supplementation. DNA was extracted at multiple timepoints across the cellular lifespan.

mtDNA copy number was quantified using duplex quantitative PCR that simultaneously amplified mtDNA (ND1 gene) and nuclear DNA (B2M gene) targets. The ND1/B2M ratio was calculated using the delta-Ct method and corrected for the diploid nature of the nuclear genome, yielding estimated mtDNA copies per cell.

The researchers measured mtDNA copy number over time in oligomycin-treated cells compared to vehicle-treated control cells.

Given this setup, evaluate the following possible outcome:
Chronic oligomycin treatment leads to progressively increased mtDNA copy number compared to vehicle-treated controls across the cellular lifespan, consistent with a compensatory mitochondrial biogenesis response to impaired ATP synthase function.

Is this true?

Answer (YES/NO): NO